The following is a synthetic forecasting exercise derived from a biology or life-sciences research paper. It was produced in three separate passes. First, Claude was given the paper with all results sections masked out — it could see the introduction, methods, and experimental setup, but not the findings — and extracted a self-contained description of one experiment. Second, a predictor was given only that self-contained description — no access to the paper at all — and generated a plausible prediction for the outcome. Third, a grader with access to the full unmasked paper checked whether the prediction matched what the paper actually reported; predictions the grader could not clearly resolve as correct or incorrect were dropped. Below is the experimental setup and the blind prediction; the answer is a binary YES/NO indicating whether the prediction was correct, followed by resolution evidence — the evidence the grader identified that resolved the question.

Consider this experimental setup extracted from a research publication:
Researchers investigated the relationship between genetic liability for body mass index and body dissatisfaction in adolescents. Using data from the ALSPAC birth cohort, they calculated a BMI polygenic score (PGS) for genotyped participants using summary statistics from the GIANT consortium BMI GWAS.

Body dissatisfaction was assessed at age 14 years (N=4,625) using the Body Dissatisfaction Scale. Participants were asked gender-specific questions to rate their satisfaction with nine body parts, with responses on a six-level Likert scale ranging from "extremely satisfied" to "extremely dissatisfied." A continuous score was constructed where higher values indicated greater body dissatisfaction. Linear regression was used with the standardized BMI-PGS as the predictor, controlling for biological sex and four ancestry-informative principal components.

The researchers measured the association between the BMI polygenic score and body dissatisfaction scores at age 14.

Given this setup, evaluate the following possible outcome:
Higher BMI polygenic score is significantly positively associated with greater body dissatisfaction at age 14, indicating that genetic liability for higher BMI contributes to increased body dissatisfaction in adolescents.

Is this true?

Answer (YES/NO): YES